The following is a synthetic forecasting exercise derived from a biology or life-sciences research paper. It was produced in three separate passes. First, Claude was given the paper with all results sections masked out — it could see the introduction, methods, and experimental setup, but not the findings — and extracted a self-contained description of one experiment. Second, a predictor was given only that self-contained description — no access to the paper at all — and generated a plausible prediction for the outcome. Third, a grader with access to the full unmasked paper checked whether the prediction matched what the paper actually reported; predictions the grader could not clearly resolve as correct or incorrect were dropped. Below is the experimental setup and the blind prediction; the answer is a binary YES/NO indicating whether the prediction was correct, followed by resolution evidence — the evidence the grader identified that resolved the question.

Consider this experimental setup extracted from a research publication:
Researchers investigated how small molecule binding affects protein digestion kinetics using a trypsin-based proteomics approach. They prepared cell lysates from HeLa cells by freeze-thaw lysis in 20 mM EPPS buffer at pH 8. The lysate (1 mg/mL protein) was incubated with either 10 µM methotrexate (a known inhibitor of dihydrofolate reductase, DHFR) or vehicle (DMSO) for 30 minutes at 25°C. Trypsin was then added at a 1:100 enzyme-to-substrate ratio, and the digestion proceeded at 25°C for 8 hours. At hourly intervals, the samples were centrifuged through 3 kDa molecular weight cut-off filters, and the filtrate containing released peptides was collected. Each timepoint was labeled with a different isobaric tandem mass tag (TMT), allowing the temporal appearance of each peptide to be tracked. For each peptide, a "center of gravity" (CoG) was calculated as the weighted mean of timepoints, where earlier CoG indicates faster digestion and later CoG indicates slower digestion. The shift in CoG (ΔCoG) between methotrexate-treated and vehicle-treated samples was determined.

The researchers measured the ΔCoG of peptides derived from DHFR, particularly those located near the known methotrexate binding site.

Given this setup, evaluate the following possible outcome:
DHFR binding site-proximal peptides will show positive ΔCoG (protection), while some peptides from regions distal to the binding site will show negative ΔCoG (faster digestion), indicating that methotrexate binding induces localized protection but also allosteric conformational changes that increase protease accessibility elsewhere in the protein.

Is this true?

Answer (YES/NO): NO